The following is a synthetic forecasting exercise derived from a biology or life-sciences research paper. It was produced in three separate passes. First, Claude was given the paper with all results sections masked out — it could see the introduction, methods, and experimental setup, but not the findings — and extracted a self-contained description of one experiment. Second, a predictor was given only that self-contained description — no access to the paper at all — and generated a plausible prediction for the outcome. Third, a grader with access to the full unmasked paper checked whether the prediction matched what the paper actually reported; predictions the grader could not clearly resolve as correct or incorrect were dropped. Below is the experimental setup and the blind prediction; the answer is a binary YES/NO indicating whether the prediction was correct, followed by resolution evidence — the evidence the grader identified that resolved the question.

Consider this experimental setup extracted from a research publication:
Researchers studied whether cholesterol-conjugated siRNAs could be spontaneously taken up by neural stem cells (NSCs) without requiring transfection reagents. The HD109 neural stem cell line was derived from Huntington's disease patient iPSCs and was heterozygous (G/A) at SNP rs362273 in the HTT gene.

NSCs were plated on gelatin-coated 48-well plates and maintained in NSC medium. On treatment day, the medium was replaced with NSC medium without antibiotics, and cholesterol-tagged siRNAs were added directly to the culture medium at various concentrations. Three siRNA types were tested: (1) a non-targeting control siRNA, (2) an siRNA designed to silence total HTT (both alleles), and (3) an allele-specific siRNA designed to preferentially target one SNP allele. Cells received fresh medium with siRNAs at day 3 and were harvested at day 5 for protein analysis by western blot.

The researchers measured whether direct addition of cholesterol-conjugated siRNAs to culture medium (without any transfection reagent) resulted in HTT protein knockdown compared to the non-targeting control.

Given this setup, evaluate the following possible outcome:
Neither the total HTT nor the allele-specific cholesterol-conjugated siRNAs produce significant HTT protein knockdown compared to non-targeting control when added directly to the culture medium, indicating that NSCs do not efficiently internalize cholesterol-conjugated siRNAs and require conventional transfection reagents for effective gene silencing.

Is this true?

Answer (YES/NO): NO